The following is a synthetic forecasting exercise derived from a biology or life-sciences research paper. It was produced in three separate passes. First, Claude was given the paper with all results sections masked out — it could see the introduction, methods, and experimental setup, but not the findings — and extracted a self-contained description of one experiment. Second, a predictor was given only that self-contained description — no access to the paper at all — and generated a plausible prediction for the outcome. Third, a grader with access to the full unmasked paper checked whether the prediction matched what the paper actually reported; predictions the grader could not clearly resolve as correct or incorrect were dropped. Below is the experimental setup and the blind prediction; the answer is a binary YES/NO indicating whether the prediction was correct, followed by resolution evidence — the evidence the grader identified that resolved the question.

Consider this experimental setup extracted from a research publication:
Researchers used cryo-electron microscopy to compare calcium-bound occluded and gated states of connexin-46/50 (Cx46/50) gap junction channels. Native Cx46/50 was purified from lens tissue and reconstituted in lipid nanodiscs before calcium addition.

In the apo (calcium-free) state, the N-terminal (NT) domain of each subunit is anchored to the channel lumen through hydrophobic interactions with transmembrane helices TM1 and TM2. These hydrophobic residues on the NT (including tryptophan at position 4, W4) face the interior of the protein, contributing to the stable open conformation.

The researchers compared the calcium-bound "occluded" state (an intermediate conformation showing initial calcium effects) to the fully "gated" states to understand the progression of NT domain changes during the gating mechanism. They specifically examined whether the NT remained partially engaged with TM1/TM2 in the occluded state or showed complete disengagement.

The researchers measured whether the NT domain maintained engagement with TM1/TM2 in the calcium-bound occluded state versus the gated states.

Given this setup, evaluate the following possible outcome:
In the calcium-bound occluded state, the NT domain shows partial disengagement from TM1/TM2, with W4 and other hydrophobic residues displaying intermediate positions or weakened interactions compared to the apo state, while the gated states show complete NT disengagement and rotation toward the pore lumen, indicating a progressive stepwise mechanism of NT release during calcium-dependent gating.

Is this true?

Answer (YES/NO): NO